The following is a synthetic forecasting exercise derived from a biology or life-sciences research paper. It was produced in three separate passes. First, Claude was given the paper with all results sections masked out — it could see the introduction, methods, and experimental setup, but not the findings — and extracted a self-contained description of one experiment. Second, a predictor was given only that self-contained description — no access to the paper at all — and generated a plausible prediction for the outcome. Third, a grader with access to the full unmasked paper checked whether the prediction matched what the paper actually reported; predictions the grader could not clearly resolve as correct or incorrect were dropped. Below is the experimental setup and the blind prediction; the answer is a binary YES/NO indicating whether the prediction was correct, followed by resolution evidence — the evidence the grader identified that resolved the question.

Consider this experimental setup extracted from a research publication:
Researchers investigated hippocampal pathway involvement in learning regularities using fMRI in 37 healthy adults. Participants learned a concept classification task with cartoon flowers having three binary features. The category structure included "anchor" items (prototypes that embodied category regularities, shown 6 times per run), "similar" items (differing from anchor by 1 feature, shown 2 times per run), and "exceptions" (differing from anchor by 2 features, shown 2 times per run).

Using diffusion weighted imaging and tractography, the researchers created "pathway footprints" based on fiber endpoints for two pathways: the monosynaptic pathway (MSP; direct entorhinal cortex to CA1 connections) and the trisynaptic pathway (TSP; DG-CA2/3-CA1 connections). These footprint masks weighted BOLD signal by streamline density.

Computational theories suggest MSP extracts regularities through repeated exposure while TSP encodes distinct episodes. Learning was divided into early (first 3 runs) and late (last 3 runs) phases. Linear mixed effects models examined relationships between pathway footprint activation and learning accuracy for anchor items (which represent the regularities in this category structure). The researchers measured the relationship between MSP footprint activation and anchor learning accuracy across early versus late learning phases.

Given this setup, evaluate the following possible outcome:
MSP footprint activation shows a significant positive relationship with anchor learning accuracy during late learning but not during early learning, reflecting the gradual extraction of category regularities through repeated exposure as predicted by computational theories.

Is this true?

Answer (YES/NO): NO